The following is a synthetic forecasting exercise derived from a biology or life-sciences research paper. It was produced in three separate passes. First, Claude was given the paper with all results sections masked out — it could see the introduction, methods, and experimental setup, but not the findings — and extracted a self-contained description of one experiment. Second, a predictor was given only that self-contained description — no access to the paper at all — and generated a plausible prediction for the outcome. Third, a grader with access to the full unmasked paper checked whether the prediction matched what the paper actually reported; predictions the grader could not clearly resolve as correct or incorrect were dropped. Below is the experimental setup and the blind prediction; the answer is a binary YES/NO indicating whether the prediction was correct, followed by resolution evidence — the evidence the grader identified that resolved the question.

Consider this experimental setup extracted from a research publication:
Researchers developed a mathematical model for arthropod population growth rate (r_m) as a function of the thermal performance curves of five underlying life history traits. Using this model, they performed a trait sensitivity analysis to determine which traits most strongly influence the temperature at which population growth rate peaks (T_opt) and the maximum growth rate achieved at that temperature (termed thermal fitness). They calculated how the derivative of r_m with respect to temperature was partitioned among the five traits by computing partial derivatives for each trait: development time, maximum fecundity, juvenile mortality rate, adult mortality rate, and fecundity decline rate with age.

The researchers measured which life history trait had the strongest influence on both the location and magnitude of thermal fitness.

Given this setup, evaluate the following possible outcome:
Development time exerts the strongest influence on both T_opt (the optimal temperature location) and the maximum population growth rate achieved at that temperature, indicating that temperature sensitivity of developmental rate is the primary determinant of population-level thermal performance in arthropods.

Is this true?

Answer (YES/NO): YES